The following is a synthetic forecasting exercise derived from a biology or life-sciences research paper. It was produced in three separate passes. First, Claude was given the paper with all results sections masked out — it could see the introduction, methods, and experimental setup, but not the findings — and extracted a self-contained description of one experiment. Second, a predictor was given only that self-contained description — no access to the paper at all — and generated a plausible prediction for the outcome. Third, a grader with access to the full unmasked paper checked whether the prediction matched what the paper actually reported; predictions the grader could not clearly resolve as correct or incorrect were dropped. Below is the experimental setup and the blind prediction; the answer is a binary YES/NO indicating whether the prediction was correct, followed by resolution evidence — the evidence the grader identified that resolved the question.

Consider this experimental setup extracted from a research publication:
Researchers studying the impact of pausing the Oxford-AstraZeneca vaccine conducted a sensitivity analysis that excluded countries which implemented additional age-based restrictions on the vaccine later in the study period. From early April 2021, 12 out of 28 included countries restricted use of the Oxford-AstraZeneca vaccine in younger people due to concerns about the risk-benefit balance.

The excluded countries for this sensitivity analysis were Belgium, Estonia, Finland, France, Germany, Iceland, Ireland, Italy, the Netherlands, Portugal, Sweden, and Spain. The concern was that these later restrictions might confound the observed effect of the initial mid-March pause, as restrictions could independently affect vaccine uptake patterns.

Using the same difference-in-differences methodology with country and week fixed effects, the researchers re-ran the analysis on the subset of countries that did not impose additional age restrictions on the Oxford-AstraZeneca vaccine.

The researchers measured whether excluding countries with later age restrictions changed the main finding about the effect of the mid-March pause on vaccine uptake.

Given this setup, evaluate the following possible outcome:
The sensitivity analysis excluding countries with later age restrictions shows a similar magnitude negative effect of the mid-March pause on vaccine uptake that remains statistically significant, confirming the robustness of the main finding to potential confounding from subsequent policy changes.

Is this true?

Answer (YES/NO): NO